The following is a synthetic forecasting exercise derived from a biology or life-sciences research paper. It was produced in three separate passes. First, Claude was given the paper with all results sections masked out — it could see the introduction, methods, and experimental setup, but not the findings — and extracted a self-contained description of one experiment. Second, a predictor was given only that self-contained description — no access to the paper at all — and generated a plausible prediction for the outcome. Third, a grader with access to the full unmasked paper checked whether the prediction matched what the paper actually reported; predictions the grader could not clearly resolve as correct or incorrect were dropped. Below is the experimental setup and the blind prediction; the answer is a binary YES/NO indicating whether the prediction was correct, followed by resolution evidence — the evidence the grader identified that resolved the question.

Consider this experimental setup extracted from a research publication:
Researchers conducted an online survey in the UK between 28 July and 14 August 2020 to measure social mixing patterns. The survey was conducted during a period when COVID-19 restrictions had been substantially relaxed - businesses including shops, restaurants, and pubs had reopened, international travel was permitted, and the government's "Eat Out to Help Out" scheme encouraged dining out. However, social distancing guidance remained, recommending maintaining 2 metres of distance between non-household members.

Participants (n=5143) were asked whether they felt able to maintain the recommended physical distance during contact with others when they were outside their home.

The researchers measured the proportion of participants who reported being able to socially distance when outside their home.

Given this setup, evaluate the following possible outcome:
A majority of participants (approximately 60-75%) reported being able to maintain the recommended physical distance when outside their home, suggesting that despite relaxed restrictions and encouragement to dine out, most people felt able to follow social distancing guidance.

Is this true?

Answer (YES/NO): NO